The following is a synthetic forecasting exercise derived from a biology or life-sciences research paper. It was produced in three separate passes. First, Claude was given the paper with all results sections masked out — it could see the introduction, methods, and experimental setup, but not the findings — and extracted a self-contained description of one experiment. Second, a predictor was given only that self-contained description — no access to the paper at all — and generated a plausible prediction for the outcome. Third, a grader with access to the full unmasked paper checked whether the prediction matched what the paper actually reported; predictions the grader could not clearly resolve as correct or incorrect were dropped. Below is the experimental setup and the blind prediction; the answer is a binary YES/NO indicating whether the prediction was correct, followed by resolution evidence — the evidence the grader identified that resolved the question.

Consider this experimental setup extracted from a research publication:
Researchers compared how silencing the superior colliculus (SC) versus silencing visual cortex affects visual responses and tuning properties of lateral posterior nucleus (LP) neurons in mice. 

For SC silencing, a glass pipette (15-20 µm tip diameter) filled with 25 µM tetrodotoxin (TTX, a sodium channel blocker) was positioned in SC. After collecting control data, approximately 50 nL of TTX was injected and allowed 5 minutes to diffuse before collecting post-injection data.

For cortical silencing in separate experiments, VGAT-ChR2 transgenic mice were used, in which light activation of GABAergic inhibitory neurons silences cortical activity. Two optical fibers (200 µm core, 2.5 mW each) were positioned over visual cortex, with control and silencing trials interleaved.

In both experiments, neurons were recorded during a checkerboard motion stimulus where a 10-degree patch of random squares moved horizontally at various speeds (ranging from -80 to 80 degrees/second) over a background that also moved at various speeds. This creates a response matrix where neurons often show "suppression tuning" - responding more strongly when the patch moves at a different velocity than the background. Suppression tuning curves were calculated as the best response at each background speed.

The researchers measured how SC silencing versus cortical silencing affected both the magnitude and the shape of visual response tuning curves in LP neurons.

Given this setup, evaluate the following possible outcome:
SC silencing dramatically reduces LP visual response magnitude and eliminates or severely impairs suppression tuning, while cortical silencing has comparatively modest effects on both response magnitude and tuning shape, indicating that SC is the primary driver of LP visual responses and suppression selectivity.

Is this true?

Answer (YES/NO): NO